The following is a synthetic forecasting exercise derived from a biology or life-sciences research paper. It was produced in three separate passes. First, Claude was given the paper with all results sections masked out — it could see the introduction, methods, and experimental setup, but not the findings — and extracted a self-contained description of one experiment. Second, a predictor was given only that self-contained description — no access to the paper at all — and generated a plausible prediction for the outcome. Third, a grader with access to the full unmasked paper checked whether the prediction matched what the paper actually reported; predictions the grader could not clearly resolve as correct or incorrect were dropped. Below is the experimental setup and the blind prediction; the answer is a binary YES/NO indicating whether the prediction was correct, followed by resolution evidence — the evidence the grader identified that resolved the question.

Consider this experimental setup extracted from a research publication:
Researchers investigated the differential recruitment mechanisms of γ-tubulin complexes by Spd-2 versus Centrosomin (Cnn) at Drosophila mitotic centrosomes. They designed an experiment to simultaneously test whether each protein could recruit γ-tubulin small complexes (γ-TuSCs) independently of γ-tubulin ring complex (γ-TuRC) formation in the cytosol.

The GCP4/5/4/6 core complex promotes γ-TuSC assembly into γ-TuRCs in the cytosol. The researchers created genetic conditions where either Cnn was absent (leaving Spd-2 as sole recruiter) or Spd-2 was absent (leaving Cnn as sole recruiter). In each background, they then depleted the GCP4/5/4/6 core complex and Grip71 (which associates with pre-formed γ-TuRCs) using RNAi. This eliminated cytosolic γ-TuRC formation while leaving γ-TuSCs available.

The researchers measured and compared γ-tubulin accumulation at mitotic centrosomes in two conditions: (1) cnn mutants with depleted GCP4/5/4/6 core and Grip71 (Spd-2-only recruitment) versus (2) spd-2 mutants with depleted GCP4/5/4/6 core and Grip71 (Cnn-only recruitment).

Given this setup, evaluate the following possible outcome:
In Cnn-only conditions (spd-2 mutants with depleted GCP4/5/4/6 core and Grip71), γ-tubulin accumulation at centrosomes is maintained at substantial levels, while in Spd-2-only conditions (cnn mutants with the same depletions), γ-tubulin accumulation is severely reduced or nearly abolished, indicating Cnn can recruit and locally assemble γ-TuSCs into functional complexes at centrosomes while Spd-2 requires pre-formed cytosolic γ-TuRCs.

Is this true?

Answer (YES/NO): YES